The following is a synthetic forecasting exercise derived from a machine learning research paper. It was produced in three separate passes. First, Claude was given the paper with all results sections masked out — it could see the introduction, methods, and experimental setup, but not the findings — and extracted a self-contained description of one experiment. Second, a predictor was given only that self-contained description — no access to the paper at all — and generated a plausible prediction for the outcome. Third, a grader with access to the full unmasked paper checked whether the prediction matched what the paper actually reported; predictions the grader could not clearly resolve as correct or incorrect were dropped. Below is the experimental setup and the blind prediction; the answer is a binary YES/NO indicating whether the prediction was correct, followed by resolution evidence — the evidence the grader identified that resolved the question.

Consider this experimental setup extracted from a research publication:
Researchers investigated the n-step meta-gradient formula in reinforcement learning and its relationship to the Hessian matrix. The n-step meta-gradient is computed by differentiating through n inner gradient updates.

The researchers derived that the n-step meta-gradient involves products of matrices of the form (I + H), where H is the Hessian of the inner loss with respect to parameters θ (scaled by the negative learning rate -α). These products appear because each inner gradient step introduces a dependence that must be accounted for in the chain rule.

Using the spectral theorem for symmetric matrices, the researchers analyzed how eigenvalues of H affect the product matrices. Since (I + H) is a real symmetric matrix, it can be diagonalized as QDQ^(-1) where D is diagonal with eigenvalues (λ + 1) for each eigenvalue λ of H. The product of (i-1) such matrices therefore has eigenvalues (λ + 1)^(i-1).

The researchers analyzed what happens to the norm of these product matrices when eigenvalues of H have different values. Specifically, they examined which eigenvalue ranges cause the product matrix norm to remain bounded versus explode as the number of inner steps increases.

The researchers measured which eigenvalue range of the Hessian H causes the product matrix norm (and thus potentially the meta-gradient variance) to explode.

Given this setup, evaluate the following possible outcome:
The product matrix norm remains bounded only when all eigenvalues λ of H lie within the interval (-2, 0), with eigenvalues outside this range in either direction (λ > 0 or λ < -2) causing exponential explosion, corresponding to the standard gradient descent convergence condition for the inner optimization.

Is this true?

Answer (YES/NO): NO